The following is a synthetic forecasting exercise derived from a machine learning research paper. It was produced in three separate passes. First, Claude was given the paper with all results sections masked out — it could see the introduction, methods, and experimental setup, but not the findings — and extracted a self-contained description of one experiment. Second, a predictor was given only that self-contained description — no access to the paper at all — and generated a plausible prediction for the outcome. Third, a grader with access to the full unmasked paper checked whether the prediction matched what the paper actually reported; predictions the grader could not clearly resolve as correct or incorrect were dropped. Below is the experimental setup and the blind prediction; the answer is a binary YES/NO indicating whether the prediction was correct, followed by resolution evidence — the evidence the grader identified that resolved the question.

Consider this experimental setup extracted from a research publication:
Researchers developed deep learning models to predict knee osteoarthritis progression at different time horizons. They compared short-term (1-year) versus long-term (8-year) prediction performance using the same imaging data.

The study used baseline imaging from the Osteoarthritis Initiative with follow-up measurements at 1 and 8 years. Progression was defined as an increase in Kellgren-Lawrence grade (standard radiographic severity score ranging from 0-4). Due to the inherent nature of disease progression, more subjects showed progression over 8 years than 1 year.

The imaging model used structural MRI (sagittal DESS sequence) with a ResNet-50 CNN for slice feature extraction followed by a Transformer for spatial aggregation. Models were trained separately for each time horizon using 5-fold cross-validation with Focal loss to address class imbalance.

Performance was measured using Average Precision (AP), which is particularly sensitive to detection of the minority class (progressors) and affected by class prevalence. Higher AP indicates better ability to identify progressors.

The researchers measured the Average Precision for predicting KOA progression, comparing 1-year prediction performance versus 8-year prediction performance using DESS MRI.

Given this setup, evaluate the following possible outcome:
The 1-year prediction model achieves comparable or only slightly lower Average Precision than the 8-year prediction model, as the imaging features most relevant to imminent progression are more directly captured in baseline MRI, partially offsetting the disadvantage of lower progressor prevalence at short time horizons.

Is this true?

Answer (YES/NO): NO